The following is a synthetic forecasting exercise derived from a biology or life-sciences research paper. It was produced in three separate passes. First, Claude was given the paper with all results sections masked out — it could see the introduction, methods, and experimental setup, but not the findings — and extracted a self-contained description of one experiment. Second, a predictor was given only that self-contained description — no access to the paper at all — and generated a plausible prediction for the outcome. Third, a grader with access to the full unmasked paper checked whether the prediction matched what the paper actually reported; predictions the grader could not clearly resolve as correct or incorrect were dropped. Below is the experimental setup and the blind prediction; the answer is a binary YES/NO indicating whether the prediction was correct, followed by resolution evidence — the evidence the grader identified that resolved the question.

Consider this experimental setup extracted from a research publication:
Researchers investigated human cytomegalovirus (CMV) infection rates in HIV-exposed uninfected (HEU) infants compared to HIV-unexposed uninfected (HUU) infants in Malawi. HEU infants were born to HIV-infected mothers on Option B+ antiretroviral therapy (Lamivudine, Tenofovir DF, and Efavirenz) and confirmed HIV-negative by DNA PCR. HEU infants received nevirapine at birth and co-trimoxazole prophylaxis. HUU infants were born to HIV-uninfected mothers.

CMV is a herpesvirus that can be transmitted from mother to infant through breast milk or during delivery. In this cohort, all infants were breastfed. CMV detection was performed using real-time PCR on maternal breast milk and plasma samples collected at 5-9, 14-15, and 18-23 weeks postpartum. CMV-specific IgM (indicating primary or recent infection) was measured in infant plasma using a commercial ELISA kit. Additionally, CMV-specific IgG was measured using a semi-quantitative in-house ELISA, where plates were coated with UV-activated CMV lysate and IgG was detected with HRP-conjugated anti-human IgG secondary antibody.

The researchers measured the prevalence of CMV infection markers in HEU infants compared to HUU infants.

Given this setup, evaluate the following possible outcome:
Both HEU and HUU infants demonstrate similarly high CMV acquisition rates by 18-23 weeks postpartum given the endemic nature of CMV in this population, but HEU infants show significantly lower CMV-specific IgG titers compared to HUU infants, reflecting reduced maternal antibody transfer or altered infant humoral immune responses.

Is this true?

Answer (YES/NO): NO